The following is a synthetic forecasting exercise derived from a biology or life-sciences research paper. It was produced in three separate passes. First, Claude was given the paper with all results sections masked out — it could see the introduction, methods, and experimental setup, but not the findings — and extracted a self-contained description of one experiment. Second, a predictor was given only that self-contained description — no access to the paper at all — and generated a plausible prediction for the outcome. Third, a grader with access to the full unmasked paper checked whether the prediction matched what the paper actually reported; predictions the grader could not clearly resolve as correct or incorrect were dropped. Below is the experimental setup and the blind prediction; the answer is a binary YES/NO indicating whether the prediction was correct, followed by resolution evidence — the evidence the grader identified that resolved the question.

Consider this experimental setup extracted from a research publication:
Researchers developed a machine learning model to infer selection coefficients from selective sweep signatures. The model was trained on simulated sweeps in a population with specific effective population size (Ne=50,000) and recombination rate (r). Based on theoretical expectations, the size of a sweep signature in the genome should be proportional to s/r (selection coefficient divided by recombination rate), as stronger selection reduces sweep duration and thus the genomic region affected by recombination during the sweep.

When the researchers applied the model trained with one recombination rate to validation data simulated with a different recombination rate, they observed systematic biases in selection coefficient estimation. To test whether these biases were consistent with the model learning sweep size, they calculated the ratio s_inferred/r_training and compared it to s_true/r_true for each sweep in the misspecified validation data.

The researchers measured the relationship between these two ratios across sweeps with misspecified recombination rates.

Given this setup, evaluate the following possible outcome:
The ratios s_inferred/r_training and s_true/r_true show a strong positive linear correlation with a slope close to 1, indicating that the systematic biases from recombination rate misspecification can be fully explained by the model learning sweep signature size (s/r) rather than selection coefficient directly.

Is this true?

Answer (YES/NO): NO